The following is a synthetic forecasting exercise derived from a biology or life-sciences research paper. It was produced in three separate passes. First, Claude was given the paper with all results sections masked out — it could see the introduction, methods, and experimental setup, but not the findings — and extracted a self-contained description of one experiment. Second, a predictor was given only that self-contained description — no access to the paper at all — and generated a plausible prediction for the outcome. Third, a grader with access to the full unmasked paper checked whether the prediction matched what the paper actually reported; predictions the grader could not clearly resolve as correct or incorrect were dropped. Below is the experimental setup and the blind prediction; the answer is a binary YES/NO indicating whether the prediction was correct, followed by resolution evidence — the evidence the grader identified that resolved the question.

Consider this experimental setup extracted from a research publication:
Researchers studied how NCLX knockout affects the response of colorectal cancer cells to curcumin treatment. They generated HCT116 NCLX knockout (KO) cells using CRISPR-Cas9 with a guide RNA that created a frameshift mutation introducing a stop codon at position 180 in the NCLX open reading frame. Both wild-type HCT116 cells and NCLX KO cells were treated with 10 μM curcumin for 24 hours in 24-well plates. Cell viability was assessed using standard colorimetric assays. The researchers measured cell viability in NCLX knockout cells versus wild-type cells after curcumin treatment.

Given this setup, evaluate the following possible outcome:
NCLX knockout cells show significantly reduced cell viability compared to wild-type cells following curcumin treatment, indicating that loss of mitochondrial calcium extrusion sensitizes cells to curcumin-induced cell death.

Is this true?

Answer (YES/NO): NO